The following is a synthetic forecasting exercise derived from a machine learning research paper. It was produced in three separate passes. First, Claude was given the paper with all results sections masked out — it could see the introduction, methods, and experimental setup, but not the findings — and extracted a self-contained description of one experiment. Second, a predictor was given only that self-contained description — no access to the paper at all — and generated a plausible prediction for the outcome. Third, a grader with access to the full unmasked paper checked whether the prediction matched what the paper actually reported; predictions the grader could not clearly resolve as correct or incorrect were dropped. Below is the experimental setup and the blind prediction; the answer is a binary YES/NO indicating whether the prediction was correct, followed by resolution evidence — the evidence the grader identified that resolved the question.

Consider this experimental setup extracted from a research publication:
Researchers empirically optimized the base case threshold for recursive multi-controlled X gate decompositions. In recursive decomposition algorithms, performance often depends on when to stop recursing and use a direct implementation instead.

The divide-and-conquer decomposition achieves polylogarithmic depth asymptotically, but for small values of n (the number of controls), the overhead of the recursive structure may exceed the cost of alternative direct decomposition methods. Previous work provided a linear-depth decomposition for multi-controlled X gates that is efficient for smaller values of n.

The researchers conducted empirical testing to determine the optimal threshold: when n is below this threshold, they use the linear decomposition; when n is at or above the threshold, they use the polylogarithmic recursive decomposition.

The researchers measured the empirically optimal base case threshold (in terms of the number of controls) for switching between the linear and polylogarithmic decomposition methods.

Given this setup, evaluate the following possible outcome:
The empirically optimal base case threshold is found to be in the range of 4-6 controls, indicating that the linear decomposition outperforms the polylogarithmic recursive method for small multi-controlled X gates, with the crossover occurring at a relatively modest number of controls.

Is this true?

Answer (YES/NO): NO